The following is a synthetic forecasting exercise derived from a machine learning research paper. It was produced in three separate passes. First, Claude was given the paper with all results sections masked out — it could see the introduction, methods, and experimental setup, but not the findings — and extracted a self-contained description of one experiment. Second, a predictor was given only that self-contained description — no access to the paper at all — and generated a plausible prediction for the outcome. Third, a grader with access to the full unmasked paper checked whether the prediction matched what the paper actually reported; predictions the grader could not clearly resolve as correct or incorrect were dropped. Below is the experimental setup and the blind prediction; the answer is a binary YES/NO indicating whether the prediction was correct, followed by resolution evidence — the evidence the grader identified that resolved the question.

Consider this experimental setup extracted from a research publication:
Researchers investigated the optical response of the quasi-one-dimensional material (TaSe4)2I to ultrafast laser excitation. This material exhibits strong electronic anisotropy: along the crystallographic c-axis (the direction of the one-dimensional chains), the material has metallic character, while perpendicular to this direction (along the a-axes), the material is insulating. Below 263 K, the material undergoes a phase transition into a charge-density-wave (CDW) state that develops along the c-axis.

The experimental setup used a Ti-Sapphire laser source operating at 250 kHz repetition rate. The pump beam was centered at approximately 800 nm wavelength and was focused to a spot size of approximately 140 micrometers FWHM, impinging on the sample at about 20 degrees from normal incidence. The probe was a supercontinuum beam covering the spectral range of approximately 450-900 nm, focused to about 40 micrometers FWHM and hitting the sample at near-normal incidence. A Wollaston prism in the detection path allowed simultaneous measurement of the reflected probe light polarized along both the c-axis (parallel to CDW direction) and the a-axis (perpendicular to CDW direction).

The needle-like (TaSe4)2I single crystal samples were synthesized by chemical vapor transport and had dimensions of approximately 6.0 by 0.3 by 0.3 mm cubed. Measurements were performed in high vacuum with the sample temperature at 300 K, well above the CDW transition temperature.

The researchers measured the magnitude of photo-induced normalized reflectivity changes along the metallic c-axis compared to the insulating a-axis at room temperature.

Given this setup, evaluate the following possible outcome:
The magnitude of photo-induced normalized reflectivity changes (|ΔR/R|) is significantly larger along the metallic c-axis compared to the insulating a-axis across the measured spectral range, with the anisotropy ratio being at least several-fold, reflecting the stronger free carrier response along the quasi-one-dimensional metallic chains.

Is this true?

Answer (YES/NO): YES